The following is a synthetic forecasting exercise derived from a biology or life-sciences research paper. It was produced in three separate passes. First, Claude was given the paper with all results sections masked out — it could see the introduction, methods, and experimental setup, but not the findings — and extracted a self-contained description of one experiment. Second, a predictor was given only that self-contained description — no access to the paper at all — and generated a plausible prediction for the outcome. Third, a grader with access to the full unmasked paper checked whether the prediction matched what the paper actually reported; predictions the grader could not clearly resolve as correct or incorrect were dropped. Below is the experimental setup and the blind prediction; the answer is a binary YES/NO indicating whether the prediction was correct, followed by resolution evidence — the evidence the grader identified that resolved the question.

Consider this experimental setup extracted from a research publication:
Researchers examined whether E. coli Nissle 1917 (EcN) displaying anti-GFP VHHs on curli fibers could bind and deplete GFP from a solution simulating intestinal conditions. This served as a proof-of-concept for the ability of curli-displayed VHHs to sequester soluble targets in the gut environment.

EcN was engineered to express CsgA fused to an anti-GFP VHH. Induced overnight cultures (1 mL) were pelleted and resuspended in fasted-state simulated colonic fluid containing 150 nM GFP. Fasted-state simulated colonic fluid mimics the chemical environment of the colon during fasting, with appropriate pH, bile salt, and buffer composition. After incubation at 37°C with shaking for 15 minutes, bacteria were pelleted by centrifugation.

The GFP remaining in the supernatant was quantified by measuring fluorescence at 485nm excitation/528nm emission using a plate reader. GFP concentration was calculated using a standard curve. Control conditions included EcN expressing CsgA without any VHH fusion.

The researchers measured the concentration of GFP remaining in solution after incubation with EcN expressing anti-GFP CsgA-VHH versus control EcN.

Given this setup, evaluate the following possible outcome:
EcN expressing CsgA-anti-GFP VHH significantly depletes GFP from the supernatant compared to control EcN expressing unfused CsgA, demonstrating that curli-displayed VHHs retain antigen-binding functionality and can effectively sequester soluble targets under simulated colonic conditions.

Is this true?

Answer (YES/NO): YES